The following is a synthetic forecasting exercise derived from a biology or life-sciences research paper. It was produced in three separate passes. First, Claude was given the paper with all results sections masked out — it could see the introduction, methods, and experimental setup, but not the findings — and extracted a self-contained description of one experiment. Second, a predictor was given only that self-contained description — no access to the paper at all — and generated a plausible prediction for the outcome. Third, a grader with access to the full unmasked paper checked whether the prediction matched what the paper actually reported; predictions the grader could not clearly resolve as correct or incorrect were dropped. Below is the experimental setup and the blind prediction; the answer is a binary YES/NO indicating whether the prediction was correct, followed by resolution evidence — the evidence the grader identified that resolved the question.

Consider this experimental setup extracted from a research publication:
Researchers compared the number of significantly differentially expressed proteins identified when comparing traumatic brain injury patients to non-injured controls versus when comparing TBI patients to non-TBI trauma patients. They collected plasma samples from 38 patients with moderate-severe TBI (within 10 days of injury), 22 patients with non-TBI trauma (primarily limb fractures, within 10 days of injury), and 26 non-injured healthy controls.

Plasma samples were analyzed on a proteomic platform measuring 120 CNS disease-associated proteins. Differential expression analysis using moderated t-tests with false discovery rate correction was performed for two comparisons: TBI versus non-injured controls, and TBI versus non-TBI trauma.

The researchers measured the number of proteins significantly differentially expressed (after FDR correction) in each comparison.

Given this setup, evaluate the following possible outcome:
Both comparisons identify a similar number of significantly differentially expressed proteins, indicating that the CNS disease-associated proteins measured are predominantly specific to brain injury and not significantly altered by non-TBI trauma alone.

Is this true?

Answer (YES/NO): NO